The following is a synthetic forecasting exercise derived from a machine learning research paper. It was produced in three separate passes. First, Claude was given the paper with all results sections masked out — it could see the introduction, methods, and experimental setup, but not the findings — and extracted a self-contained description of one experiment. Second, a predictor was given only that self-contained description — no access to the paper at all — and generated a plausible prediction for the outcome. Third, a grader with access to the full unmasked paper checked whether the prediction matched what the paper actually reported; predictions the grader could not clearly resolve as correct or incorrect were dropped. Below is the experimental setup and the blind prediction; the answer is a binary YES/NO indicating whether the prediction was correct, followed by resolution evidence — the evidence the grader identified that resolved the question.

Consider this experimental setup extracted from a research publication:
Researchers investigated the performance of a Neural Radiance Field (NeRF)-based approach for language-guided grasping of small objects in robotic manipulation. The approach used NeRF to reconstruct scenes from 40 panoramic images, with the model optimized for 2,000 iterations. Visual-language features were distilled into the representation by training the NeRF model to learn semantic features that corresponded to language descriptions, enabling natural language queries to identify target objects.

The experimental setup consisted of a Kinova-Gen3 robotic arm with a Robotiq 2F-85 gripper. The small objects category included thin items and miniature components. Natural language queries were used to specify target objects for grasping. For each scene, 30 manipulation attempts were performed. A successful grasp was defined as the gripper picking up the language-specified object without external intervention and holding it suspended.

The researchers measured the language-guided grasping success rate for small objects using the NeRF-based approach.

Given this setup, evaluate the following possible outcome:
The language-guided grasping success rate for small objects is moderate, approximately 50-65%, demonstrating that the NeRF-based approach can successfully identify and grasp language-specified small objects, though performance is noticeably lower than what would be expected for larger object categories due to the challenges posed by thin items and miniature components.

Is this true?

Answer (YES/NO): NO